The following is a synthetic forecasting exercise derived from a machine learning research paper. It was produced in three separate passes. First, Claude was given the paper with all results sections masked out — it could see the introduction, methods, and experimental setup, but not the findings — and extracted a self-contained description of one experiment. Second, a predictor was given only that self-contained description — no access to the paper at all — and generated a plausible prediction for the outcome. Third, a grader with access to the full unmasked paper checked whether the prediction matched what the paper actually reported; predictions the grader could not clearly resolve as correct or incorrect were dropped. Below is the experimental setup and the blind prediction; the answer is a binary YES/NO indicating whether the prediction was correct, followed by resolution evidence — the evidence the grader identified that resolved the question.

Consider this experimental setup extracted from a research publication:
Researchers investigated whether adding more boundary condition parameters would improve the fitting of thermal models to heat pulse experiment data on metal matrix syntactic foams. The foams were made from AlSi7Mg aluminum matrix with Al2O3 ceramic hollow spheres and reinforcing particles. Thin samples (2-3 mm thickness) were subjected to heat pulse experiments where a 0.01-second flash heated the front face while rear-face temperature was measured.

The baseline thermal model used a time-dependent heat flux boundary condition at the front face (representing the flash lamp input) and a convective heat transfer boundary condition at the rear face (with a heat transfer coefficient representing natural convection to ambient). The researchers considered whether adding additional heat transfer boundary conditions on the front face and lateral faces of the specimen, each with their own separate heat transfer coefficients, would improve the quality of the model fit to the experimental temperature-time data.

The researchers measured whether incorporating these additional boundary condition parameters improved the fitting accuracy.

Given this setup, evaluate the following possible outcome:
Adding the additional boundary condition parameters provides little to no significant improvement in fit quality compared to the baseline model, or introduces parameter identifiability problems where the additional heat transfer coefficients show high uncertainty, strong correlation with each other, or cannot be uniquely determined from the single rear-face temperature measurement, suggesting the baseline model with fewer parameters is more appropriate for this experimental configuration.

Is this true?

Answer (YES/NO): YES